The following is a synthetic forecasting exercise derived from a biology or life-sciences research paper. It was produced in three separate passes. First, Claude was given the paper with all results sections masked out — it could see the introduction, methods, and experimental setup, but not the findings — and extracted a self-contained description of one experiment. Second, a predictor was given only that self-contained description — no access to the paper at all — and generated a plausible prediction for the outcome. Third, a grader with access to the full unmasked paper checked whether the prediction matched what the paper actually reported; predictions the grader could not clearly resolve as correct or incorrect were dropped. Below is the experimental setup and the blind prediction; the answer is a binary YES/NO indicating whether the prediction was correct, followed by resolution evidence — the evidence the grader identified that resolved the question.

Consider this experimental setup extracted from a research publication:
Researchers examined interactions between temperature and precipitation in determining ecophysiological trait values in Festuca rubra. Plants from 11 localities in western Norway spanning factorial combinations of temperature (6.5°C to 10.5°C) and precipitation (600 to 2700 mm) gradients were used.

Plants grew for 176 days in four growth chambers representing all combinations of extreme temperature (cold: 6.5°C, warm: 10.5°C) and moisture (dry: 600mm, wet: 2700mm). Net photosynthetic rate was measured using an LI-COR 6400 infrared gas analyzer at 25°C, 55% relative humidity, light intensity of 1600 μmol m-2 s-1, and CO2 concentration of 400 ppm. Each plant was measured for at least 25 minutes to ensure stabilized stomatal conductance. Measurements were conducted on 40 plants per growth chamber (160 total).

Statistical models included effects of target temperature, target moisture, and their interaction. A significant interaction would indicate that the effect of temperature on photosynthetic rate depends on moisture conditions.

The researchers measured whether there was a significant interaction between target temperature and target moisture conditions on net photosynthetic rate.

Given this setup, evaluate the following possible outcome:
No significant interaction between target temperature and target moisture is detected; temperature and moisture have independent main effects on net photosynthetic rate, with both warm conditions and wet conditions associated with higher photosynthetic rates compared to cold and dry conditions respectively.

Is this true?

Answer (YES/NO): NO